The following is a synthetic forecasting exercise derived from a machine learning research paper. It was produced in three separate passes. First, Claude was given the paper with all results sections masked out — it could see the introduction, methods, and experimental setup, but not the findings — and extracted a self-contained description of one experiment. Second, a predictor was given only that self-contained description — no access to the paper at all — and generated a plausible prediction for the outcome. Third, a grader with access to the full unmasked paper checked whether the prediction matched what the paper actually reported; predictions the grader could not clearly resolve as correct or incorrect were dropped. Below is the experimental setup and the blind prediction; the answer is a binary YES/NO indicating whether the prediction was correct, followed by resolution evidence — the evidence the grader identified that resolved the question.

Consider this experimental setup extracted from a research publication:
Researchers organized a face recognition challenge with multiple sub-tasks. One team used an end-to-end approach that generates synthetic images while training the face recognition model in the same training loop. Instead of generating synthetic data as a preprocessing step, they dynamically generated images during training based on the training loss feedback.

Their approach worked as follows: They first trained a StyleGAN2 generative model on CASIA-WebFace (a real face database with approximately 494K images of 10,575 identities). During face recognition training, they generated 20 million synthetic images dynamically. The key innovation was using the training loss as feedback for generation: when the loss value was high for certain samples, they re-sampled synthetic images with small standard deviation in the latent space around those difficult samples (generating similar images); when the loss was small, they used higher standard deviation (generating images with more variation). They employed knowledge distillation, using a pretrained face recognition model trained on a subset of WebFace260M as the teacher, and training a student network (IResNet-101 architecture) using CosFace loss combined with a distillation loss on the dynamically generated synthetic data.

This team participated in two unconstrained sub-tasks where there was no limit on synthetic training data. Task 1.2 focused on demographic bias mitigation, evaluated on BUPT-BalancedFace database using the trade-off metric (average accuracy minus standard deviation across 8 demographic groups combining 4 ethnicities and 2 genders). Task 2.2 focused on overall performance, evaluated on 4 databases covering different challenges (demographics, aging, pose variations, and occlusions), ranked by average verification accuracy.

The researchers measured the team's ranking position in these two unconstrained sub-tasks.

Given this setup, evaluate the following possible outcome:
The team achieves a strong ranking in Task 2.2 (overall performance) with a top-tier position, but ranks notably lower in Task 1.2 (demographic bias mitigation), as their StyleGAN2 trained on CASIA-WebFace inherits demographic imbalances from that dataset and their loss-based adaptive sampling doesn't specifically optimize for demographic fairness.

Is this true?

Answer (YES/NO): YES